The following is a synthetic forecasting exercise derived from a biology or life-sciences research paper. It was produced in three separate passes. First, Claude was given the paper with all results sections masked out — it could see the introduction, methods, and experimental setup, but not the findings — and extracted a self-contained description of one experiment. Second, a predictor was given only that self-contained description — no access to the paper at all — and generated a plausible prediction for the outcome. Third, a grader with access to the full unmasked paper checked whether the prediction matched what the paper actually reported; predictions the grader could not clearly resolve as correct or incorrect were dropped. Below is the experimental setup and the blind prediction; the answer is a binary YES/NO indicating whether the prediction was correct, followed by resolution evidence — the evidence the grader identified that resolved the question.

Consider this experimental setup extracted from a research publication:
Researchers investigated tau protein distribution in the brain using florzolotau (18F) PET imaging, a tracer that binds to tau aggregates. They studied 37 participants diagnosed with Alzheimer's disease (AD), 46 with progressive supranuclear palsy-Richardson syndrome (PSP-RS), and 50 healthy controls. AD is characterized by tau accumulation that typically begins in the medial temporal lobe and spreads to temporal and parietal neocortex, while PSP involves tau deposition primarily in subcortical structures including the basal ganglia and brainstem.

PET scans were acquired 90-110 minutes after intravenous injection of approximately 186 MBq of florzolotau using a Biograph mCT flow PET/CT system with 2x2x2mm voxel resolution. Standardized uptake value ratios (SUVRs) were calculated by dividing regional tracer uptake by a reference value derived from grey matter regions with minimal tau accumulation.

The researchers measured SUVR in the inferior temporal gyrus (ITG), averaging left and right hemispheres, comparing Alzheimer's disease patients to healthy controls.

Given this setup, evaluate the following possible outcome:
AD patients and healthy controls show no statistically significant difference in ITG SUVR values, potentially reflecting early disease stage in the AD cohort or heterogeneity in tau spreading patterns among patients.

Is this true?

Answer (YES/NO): NO